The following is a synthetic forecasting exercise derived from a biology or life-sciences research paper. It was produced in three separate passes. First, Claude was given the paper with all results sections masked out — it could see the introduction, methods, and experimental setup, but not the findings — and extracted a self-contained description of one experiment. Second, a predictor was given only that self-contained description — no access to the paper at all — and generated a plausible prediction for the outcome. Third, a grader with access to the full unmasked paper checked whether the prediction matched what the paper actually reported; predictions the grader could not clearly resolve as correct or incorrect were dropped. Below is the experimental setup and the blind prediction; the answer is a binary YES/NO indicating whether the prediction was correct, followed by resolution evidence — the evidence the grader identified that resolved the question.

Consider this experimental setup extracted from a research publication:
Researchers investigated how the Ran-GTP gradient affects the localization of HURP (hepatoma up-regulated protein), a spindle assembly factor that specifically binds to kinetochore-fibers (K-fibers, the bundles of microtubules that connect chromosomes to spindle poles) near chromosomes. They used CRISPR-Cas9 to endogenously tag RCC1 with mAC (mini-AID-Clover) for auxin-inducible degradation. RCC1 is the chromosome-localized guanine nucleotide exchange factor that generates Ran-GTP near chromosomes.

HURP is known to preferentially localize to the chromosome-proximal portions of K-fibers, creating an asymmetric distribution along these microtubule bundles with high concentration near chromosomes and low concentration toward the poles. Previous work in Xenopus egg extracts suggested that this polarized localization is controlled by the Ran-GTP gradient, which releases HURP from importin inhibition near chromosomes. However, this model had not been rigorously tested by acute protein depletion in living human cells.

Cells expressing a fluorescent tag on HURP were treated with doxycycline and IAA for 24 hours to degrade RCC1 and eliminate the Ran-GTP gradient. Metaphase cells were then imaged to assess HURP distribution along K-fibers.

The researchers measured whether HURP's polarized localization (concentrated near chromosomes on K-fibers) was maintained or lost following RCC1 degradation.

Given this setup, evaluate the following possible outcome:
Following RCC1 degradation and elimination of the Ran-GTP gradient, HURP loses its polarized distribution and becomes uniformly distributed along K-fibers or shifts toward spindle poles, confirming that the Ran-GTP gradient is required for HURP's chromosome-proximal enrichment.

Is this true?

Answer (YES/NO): YES